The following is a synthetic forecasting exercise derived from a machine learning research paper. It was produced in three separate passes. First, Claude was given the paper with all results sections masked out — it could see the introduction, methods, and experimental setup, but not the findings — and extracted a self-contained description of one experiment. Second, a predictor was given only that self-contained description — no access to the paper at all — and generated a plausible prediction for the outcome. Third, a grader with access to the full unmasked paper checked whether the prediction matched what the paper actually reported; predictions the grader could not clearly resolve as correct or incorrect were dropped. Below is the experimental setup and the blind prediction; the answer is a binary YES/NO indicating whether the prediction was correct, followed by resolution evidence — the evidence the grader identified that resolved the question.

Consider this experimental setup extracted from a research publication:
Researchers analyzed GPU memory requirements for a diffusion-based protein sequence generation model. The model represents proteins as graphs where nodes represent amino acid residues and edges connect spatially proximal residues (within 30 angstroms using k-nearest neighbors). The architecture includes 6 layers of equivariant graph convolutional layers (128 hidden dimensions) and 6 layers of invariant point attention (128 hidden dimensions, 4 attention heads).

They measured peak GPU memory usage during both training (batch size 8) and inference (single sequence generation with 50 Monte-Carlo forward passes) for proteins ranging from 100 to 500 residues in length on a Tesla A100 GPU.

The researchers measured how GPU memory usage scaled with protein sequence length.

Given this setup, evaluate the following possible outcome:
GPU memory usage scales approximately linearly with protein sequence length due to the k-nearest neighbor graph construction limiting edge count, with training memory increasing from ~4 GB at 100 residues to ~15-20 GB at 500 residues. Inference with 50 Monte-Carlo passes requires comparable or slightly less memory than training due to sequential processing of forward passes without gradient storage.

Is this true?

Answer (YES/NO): NO